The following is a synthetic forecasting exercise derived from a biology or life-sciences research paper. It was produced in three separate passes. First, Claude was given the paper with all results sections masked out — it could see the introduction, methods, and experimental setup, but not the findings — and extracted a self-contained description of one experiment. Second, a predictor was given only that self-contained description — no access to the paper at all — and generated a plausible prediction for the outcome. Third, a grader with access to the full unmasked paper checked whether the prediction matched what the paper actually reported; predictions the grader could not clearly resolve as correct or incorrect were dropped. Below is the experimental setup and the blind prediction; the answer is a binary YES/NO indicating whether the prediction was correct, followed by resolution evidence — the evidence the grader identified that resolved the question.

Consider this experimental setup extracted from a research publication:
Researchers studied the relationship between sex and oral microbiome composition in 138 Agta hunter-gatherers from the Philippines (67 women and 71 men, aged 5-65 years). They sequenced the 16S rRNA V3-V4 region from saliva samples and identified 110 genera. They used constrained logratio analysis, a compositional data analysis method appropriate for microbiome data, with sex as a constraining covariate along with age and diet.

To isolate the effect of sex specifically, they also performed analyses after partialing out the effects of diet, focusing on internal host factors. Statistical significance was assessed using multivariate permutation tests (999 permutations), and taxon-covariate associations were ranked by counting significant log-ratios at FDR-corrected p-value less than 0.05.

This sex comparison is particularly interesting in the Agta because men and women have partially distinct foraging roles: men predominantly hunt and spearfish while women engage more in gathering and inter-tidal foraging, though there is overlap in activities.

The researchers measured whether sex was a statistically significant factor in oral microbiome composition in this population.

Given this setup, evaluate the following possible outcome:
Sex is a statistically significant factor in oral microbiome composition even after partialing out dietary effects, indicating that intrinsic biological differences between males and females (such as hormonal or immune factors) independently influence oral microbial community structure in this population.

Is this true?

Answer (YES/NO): YES